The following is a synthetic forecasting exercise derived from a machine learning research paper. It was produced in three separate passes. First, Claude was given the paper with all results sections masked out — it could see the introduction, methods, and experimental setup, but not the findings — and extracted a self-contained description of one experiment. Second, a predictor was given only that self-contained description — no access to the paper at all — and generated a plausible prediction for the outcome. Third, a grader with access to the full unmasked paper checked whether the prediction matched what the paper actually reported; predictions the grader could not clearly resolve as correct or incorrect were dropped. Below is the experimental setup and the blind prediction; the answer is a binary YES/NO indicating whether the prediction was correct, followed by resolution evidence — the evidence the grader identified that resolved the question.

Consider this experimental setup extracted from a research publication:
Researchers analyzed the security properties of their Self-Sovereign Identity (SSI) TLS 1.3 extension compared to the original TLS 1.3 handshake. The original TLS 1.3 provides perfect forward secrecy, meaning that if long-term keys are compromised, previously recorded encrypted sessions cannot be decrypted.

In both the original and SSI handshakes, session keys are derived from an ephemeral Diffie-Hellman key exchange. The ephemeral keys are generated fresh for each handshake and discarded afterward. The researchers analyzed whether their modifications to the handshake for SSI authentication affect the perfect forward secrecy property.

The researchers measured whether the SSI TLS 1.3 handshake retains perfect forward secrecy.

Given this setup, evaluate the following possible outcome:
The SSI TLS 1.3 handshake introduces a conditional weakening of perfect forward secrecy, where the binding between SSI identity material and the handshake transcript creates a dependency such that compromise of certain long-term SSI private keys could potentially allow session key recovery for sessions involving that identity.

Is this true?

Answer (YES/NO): NO